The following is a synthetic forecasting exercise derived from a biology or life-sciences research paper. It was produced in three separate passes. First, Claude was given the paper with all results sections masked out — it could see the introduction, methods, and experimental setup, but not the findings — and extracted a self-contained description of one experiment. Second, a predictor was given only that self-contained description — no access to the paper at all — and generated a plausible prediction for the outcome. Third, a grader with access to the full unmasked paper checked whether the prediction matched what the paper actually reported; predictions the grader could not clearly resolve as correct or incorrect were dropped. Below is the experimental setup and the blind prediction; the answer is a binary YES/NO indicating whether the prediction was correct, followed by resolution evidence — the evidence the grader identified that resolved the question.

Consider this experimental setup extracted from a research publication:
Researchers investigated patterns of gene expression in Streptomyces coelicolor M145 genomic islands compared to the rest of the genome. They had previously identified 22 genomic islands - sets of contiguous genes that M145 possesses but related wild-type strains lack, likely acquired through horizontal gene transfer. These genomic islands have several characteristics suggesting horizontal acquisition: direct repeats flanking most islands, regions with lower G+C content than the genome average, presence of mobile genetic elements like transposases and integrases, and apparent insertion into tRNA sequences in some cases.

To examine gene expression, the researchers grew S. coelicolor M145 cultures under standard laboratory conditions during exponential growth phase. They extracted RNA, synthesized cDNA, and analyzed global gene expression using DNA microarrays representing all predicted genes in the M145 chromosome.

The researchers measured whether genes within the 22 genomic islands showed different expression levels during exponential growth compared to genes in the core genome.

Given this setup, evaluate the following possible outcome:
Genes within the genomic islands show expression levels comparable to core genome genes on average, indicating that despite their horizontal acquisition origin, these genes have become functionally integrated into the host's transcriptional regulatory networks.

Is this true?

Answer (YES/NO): NO